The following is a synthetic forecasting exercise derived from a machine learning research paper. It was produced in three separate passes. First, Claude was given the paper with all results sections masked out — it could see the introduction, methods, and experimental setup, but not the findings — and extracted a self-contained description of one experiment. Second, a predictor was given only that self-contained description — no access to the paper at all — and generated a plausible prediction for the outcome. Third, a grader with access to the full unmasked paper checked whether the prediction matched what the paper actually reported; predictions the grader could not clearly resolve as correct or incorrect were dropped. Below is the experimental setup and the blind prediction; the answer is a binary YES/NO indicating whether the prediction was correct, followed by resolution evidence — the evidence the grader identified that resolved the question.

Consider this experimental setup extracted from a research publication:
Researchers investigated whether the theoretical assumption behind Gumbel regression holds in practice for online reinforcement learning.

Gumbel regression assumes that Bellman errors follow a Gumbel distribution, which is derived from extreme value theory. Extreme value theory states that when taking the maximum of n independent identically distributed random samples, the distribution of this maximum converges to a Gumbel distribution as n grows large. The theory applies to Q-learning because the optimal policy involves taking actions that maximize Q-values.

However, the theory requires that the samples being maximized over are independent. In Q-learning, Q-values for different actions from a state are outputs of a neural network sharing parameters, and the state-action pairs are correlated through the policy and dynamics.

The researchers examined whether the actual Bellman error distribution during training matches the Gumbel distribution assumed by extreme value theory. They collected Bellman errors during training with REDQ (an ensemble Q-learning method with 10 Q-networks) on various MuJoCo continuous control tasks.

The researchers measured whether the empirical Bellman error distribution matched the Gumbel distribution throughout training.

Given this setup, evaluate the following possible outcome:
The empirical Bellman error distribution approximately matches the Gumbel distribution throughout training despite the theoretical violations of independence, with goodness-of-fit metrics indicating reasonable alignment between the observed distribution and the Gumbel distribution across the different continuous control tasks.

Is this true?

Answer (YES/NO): NO